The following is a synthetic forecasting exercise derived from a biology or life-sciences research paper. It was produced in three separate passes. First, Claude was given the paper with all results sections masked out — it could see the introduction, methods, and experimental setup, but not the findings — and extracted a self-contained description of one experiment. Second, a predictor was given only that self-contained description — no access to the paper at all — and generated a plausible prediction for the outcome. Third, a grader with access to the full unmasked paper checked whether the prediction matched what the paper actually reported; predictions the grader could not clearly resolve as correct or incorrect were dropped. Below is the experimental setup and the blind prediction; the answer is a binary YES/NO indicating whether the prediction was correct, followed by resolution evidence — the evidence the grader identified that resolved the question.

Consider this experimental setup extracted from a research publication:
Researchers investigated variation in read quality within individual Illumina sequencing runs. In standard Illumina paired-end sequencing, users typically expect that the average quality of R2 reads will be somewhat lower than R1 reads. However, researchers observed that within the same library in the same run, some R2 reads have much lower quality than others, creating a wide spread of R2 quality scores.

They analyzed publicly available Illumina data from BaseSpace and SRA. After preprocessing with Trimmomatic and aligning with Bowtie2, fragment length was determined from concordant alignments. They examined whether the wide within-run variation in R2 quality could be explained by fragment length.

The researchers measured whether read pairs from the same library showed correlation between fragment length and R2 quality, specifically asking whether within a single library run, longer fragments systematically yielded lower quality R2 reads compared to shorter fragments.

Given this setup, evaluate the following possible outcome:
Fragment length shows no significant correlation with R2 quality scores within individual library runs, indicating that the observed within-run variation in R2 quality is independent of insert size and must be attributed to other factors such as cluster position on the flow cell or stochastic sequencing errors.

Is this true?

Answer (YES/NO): NO